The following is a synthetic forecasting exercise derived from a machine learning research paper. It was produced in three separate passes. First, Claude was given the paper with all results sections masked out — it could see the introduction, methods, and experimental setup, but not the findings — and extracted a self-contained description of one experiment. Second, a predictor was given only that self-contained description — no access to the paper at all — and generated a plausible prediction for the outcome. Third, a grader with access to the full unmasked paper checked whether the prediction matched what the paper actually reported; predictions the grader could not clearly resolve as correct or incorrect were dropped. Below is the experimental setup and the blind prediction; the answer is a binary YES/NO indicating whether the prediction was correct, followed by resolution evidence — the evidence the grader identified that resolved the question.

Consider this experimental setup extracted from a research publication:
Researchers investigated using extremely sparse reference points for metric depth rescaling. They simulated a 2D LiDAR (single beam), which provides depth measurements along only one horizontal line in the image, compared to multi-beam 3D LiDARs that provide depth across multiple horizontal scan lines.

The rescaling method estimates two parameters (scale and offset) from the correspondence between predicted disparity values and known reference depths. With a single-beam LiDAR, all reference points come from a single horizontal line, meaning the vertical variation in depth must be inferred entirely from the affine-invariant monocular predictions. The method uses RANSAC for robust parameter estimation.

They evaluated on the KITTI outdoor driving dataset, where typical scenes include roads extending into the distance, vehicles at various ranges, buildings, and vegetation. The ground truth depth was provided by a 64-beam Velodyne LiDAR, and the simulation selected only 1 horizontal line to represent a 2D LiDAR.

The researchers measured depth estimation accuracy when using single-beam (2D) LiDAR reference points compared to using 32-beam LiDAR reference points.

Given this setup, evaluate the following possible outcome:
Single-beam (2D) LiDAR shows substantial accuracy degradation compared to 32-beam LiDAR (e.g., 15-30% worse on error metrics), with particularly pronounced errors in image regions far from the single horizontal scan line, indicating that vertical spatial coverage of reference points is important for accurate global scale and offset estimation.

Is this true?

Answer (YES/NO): NO